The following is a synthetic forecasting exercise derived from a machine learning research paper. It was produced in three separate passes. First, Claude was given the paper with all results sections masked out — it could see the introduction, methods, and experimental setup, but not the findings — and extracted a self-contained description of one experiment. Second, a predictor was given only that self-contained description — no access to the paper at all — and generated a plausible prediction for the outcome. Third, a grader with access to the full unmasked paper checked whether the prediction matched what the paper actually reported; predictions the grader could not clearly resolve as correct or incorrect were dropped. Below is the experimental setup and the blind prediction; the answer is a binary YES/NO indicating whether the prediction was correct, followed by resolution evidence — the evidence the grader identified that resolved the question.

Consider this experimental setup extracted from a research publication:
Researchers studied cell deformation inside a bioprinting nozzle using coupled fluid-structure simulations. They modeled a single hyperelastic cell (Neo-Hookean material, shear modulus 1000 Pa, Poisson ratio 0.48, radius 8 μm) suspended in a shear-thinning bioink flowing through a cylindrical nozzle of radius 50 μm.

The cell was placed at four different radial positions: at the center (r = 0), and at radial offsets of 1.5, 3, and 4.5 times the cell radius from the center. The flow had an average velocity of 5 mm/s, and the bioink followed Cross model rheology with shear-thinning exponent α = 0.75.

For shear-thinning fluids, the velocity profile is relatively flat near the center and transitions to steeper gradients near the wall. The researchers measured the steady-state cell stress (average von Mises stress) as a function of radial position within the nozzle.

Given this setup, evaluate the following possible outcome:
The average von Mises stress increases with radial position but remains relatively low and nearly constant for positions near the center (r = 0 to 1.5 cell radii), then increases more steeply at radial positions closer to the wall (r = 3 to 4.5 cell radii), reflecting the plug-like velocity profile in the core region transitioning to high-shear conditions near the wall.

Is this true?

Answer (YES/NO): NO